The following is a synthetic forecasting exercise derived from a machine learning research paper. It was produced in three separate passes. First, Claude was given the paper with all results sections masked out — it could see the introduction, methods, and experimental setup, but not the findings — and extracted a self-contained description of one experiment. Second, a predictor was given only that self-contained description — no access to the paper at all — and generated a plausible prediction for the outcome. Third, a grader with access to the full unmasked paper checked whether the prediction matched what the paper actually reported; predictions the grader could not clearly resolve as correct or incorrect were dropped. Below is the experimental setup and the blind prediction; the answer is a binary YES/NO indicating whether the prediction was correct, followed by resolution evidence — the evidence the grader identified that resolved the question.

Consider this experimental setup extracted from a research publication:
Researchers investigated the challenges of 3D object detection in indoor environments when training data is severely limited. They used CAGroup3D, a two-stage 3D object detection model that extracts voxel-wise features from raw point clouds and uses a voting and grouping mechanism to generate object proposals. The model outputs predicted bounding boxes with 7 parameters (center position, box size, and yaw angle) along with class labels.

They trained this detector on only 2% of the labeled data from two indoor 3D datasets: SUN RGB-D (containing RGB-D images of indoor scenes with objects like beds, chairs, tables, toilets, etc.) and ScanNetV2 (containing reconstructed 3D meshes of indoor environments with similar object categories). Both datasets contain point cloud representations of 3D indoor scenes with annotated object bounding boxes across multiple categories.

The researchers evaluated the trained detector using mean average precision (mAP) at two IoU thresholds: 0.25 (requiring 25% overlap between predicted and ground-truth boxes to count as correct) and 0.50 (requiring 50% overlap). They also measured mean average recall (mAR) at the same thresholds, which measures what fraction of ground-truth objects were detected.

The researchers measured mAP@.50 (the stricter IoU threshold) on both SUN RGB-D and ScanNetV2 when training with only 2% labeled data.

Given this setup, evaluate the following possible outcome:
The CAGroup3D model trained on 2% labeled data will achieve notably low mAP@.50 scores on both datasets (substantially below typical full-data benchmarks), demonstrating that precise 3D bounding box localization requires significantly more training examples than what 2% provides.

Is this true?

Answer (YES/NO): YES